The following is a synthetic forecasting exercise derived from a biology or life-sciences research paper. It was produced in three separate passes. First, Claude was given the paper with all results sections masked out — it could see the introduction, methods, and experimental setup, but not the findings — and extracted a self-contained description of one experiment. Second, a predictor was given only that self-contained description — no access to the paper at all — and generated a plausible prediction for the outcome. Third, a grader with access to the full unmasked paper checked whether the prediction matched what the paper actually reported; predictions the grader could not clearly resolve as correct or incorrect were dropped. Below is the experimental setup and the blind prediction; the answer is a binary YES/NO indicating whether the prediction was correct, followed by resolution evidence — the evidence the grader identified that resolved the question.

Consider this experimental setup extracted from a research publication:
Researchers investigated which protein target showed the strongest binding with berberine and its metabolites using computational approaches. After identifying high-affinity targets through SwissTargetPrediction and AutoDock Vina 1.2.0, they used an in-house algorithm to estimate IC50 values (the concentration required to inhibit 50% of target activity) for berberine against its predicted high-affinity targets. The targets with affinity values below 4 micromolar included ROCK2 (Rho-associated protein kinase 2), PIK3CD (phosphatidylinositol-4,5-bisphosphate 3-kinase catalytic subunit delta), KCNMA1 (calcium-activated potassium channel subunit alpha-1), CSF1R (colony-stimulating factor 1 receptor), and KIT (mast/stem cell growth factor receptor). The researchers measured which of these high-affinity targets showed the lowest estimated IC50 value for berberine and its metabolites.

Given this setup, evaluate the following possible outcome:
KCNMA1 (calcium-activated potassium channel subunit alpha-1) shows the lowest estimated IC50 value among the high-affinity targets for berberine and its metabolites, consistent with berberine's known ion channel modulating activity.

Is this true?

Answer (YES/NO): NO